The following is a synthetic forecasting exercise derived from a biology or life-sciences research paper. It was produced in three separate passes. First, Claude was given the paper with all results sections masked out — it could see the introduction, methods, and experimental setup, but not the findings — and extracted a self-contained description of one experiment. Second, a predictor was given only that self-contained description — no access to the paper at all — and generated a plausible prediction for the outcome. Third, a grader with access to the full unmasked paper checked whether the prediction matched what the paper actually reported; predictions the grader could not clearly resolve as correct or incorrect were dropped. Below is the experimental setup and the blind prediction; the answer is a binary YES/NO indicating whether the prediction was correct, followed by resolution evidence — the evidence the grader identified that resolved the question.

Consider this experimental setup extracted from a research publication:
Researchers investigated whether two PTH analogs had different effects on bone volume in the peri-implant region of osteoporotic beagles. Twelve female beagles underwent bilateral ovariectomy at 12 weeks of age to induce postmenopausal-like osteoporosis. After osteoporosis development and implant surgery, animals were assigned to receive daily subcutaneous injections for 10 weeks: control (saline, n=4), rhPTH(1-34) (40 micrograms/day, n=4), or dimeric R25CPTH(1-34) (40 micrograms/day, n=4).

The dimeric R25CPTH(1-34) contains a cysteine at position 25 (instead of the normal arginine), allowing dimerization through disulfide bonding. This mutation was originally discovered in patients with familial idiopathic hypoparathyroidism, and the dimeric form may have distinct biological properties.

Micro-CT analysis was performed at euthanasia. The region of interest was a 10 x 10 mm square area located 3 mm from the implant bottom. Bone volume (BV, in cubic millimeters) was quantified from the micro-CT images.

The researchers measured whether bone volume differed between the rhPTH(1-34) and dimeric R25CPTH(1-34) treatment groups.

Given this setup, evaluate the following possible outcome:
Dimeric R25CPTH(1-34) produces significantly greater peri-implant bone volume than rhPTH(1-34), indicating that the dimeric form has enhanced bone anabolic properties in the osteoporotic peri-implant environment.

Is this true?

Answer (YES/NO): NO